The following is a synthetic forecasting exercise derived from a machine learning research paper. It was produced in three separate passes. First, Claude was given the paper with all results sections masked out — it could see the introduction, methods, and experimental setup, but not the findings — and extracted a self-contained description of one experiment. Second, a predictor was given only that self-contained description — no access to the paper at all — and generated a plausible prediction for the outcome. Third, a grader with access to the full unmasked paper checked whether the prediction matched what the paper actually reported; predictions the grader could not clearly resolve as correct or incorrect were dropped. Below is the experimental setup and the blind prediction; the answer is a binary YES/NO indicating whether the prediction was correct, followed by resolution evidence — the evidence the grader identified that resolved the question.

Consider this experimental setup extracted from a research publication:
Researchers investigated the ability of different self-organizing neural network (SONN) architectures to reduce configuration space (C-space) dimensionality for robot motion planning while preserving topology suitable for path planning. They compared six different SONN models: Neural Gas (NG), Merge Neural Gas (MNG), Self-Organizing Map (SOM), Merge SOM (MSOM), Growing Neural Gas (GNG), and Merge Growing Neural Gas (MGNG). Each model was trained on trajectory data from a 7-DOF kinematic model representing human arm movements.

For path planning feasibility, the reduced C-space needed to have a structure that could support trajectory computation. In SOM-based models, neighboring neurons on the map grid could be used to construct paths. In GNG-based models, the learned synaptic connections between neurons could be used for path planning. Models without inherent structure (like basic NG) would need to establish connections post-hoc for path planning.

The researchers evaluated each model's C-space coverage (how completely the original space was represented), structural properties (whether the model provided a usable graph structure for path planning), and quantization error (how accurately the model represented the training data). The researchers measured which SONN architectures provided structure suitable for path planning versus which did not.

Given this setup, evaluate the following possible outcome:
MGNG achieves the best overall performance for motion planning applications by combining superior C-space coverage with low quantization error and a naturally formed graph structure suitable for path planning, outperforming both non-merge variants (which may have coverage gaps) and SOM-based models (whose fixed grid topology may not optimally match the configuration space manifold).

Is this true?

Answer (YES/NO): NO